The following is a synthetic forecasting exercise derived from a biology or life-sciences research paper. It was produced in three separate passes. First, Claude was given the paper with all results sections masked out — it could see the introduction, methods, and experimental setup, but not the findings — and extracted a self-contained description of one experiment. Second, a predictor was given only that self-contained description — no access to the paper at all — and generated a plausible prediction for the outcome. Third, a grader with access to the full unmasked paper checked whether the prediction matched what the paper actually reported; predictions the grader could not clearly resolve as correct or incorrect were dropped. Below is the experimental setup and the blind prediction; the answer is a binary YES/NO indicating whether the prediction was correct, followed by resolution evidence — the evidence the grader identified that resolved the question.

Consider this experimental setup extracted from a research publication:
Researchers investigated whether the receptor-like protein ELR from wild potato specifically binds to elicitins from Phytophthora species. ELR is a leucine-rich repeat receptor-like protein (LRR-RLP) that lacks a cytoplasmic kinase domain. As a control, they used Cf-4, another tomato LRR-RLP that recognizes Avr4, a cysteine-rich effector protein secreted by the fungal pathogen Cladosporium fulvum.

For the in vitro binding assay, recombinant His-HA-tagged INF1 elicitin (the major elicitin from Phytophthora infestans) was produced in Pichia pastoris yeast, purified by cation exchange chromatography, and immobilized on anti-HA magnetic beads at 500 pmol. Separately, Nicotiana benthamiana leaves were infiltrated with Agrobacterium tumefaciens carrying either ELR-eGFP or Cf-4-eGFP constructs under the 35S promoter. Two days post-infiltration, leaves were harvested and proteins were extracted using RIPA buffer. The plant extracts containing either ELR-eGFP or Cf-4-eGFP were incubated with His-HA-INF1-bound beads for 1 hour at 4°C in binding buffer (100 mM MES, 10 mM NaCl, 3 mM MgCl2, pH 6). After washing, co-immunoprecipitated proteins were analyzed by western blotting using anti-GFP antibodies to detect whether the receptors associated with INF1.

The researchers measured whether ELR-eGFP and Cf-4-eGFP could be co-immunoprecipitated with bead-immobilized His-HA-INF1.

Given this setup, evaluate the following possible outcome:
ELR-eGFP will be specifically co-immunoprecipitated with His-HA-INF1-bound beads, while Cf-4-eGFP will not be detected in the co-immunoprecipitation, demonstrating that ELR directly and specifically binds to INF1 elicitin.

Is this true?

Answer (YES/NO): YES